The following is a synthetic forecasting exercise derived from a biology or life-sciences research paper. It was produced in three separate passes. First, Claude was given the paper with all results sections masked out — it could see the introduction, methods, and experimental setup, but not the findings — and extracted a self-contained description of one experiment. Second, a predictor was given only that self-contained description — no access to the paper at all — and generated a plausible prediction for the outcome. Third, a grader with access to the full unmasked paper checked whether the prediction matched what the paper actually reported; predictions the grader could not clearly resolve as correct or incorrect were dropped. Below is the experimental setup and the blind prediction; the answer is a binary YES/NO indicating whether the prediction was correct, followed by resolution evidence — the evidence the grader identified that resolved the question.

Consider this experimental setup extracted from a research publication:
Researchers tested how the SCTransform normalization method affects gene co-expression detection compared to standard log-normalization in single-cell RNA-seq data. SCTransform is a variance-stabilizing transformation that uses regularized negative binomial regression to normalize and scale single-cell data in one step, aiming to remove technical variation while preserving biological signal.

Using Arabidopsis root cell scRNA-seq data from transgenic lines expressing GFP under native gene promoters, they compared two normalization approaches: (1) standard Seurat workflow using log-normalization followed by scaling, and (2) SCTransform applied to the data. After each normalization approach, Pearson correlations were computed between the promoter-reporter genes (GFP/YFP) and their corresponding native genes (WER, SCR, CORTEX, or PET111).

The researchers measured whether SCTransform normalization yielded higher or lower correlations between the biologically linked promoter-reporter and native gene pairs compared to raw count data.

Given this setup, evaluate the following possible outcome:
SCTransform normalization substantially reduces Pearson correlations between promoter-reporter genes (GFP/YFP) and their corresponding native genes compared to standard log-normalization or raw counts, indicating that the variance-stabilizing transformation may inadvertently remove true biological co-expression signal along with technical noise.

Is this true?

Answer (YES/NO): YES